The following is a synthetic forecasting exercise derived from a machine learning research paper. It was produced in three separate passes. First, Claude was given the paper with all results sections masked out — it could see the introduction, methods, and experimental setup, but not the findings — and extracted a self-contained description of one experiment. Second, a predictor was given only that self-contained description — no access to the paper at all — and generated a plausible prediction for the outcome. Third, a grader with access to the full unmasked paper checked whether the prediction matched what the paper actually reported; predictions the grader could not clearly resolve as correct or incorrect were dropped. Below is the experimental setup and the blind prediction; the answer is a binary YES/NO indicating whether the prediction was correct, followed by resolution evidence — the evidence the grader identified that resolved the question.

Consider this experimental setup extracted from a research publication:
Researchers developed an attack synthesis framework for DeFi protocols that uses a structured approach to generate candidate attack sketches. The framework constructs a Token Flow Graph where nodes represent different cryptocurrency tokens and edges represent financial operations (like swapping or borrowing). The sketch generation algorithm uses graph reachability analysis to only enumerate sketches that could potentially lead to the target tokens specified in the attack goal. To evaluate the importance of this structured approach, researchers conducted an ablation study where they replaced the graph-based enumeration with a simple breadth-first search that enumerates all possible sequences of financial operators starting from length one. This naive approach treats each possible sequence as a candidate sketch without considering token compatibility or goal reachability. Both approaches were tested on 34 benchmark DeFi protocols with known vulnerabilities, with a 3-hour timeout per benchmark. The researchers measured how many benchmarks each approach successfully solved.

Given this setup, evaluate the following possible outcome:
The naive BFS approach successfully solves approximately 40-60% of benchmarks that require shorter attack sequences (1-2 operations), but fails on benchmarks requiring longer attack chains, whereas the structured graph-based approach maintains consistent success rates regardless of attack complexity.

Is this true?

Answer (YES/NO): NO